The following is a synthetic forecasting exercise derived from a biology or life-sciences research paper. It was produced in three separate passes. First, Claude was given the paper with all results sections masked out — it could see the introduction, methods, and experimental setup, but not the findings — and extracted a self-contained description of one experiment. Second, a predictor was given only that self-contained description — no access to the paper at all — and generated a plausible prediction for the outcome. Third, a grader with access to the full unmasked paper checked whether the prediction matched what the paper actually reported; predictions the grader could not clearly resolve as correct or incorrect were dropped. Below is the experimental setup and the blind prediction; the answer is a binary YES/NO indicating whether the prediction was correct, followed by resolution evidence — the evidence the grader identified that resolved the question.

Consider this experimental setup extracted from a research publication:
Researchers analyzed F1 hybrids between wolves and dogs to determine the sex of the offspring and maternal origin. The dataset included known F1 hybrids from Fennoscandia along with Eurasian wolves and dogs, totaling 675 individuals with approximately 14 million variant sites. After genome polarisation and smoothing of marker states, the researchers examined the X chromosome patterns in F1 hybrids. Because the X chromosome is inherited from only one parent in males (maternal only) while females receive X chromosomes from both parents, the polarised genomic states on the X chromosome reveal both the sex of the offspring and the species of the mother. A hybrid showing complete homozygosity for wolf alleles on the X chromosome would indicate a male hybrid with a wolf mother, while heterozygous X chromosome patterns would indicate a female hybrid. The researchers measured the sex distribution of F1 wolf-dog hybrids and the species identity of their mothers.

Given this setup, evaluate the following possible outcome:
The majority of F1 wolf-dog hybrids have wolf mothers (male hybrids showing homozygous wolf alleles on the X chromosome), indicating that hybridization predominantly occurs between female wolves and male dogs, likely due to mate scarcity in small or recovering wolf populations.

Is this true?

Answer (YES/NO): YES